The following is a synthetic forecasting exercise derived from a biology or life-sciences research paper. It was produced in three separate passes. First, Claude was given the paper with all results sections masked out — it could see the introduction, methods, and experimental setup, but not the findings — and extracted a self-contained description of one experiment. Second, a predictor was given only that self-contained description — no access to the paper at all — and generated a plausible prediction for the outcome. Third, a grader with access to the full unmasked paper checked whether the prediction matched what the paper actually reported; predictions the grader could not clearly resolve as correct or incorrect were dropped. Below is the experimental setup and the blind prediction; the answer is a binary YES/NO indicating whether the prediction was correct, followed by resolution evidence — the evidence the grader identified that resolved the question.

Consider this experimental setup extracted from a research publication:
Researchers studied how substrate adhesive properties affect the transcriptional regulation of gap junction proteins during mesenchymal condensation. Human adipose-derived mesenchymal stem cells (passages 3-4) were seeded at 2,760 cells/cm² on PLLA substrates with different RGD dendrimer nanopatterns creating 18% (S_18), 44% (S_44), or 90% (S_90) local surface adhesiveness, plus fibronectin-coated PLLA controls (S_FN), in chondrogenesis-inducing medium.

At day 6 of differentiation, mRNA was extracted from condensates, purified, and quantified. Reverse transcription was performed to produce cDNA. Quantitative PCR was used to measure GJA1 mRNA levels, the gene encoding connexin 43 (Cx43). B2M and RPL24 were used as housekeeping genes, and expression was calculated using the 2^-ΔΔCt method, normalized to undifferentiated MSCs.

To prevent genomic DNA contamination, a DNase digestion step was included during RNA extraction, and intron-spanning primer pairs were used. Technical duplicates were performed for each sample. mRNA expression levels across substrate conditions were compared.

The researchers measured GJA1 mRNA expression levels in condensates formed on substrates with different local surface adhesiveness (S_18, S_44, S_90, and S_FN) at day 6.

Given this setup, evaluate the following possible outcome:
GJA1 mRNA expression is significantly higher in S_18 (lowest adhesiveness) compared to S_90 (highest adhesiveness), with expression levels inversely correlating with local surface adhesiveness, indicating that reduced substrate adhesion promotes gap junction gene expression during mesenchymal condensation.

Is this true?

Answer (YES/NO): NO